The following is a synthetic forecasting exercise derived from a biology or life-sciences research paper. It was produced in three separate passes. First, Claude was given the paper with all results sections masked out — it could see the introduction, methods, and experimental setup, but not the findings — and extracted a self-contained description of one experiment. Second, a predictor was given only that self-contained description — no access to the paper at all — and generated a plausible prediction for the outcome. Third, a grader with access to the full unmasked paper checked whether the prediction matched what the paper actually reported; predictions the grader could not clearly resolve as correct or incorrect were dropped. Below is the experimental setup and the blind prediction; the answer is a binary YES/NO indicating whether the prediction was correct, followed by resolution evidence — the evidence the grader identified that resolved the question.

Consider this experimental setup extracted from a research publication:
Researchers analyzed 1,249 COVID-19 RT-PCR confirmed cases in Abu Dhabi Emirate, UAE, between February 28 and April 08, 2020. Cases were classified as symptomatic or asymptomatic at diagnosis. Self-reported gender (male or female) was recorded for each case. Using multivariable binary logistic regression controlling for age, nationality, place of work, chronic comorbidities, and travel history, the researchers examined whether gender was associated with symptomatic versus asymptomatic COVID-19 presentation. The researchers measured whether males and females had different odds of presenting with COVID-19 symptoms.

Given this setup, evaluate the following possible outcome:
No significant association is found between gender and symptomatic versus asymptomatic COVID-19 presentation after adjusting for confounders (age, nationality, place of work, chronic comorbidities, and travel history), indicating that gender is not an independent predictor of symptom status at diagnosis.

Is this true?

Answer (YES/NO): YES